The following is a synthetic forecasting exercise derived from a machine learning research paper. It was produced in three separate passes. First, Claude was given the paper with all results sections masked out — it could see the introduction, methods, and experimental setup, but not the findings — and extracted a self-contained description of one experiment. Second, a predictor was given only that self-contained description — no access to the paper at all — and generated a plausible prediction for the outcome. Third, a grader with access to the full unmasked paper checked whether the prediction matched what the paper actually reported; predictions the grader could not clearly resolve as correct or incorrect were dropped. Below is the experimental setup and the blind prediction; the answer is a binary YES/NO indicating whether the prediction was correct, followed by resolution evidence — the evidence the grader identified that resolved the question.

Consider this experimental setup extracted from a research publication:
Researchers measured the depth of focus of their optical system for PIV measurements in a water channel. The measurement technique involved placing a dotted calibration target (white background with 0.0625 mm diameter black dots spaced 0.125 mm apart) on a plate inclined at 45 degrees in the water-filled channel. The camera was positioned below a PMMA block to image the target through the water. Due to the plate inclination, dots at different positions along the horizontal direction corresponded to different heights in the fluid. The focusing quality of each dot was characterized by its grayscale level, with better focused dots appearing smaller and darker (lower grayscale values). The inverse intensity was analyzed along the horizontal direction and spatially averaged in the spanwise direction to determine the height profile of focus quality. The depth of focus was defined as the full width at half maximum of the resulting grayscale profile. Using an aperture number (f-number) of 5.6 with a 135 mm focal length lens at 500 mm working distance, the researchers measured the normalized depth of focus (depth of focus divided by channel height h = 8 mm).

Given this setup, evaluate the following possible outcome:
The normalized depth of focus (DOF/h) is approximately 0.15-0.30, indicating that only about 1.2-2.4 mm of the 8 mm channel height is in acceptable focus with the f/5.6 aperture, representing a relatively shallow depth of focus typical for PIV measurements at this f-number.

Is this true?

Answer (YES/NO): NO